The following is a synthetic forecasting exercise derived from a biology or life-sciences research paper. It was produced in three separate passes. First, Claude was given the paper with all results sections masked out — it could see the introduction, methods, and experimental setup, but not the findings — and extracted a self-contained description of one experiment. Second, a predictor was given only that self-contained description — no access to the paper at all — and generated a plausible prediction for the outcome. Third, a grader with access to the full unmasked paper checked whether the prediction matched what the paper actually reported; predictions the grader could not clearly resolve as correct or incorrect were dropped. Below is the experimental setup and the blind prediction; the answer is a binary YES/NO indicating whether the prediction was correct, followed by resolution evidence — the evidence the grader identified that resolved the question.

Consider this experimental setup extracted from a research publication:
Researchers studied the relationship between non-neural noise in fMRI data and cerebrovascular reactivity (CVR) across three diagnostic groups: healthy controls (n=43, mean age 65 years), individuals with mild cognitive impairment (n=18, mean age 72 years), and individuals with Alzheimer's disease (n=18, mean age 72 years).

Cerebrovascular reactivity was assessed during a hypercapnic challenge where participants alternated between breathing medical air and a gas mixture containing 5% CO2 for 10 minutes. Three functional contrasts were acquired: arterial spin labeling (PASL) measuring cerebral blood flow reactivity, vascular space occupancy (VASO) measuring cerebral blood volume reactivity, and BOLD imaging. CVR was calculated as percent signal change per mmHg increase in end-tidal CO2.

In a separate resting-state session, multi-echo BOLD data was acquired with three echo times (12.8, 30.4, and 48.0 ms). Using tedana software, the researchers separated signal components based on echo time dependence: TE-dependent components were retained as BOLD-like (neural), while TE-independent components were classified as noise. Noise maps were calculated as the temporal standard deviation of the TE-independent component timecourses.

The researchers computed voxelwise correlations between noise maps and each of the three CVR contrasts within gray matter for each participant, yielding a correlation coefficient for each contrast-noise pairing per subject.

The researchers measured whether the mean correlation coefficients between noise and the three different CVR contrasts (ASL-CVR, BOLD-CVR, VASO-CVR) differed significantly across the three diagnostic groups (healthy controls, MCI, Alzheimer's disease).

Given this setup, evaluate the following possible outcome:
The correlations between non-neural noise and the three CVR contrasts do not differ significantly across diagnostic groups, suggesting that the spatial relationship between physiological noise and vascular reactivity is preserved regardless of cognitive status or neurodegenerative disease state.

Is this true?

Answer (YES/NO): YES